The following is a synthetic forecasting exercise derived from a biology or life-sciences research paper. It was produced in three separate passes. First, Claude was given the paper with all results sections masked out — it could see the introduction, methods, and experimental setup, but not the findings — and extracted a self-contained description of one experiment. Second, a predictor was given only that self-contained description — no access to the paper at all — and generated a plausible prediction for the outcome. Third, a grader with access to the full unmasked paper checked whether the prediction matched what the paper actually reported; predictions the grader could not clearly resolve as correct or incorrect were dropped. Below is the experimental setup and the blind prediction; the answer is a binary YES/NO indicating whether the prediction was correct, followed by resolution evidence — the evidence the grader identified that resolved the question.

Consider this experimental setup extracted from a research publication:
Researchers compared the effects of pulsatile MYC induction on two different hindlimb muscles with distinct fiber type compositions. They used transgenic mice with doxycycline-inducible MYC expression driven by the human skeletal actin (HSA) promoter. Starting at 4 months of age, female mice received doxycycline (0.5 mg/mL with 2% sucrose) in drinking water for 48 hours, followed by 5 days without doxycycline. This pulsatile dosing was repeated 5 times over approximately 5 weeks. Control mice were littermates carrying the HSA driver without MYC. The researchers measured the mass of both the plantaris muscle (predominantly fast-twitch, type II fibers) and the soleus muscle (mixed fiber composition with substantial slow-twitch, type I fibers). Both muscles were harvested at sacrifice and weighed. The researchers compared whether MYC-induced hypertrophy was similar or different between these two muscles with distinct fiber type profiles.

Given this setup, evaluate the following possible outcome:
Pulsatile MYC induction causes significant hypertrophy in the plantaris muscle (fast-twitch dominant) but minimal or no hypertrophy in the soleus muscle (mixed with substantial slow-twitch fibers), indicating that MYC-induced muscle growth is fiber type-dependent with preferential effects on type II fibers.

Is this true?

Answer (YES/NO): NO